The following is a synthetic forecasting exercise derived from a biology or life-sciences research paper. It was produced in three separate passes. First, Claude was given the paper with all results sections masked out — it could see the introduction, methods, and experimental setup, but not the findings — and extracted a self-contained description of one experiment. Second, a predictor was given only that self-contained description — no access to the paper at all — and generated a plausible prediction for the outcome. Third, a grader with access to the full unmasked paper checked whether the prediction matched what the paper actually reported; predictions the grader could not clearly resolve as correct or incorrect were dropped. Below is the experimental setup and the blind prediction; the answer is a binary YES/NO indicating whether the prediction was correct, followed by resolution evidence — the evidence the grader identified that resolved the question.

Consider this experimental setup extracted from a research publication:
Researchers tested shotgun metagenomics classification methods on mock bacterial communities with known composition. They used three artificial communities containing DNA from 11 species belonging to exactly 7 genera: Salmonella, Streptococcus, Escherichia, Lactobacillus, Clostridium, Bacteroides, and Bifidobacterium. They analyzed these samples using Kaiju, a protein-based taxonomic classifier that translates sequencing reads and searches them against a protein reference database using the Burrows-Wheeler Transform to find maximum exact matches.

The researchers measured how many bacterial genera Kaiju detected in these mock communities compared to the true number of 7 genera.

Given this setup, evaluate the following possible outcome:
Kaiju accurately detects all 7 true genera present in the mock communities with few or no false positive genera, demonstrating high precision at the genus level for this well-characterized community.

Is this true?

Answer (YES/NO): NO